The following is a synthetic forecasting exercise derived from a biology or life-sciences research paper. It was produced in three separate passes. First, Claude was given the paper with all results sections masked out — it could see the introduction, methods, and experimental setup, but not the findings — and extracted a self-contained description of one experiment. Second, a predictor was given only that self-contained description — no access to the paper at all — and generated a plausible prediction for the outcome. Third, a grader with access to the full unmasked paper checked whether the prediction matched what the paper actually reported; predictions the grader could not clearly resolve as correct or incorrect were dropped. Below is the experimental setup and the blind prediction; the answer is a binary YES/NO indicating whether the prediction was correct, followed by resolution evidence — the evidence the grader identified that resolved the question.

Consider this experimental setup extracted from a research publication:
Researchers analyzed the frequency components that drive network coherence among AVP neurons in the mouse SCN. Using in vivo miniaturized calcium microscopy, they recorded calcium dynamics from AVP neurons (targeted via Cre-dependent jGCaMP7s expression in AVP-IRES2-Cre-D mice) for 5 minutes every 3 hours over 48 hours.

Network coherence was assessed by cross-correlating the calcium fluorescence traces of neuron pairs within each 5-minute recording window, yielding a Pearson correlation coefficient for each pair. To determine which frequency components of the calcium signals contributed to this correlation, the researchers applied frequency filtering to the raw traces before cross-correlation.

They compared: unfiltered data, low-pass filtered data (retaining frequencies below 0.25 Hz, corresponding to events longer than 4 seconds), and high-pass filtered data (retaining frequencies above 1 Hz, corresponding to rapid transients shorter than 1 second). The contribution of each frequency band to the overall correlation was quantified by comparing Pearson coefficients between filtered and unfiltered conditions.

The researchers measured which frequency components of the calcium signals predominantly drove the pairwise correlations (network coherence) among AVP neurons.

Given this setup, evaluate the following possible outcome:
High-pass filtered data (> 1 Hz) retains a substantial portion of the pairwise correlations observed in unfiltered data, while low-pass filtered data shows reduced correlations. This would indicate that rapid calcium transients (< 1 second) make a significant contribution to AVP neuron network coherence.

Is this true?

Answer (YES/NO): NO